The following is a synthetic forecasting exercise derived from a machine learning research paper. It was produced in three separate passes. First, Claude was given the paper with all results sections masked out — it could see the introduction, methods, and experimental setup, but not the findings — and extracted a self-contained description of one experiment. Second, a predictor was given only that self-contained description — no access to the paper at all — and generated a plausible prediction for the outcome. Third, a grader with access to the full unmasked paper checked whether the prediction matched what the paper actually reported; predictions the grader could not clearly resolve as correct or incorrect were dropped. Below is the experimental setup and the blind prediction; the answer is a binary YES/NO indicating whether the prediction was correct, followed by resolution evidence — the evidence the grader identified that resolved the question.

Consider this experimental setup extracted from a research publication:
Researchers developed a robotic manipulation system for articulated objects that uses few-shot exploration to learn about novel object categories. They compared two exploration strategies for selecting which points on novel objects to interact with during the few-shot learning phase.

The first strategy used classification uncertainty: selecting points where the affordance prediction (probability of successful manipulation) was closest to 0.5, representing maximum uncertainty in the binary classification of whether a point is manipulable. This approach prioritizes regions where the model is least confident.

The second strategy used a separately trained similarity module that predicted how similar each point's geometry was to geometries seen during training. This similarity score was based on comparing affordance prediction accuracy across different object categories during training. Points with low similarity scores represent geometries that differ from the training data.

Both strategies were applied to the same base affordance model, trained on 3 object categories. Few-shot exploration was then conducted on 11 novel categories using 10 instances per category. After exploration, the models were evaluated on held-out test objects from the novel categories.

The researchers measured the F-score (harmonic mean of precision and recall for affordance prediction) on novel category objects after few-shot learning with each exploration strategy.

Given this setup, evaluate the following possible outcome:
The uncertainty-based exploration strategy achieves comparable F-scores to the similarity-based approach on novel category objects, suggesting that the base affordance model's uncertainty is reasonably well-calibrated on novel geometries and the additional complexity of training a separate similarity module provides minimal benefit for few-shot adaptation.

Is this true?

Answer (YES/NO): NO